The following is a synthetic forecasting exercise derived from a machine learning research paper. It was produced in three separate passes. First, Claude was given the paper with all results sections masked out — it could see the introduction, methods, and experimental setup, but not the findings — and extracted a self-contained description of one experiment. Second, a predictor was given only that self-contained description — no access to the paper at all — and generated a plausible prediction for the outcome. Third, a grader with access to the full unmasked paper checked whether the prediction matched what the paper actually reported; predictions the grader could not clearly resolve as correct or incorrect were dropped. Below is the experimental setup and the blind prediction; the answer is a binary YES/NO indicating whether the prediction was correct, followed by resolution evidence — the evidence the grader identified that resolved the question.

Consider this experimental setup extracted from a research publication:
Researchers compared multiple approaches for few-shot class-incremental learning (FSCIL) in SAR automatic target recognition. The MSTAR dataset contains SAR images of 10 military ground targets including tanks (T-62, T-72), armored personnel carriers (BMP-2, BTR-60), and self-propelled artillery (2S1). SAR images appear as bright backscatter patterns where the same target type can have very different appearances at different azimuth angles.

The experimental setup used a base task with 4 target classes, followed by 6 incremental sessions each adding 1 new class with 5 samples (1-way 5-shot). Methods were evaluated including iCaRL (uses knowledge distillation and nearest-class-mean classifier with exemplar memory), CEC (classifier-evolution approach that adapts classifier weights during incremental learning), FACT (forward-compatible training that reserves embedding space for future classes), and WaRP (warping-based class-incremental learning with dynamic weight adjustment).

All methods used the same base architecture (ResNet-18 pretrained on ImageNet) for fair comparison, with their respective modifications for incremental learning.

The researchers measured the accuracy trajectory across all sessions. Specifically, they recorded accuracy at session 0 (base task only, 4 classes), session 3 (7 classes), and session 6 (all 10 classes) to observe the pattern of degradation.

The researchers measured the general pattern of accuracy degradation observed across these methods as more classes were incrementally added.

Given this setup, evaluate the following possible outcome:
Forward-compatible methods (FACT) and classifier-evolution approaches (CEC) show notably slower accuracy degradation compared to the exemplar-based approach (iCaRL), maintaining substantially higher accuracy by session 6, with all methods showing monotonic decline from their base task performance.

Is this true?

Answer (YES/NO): NO